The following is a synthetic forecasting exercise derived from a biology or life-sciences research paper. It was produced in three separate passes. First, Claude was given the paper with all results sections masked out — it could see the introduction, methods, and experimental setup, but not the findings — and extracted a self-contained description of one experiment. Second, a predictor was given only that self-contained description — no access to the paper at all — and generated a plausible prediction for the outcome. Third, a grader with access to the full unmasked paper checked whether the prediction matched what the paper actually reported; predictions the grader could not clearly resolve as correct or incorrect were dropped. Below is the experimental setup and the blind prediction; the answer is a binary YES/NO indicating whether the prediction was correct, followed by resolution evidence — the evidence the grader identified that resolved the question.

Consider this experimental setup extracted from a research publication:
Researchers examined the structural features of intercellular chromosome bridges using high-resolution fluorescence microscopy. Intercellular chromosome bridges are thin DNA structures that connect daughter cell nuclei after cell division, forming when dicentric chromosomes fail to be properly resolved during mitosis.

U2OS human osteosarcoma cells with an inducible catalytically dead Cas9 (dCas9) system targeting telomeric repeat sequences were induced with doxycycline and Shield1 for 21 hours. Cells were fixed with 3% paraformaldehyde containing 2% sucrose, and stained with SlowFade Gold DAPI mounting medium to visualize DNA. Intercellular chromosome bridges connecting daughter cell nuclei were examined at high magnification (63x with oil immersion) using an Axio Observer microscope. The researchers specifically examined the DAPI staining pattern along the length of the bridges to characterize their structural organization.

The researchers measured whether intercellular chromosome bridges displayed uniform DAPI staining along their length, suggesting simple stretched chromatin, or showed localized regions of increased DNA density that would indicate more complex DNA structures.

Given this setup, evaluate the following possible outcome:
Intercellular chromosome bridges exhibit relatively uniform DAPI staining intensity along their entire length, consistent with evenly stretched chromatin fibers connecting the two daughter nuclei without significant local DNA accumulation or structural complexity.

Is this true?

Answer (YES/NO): NO